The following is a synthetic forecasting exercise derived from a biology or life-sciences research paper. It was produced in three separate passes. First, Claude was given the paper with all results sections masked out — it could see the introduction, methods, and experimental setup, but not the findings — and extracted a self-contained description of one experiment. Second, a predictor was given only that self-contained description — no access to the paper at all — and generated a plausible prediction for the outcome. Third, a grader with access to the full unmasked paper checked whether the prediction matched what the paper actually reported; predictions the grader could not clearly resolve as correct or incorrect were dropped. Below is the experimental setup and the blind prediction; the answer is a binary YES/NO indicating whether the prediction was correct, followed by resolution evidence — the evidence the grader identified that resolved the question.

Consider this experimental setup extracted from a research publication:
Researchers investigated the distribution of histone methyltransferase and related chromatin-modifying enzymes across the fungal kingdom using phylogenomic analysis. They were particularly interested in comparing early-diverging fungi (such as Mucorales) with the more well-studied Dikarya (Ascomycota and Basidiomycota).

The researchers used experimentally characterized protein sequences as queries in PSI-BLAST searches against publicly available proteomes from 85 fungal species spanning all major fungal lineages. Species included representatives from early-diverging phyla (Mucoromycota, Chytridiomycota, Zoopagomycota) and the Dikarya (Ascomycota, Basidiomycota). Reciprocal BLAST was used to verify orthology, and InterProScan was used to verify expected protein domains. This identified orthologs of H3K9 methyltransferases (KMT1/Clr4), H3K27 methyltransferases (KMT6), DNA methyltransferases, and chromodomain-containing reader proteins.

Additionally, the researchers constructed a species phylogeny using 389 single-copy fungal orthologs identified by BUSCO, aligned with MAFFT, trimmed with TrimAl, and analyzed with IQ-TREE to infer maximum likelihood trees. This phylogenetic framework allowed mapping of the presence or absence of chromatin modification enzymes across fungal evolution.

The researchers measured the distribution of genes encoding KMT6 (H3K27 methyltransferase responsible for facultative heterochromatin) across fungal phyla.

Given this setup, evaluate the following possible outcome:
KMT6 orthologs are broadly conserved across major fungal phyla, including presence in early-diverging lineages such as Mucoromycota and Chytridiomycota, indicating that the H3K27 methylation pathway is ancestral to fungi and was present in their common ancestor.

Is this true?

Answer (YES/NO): NO